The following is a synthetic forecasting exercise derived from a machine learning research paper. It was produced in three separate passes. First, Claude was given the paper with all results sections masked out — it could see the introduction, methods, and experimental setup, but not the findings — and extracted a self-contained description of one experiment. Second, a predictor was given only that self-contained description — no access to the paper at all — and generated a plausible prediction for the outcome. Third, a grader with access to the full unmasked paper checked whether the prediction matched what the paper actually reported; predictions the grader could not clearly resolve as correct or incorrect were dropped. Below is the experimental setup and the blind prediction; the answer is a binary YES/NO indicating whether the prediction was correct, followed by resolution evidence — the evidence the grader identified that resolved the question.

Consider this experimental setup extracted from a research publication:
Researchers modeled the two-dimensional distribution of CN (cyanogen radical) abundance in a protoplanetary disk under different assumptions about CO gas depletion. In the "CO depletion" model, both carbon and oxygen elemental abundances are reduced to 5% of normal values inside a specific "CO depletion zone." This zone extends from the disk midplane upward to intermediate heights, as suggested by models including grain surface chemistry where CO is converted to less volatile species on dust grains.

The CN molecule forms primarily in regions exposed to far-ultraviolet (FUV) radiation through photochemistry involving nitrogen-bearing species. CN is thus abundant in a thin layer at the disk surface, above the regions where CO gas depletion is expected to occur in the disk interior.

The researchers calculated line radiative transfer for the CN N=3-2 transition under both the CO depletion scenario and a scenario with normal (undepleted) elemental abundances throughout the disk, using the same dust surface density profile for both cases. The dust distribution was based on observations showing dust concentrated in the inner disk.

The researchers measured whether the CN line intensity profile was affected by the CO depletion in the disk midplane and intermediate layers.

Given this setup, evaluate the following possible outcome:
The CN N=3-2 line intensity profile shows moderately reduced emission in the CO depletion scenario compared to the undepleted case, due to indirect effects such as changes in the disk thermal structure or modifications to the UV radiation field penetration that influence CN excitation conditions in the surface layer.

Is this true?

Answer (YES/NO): NO